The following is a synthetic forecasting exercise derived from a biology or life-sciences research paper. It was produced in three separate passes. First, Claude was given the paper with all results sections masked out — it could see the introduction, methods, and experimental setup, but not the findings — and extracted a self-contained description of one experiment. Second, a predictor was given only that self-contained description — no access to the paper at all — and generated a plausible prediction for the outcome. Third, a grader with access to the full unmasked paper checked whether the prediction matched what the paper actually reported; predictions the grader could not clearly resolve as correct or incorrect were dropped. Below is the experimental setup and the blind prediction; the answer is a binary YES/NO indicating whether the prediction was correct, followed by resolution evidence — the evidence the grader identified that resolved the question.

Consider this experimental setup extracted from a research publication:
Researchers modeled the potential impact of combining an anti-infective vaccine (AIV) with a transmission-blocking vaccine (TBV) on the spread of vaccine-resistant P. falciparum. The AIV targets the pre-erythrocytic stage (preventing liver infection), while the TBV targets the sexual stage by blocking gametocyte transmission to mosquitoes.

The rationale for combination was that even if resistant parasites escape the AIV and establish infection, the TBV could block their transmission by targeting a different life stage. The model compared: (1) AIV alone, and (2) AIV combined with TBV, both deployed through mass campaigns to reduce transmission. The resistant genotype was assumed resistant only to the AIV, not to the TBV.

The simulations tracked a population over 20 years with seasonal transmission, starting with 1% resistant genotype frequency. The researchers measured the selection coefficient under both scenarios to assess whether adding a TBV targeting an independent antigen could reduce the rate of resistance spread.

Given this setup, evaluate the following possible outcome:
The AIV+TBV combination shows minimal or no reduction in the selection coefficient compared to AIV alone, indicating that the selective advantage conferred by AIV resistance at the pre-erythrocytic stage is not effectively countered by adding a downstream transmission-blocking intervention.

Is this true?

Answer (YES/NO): NO